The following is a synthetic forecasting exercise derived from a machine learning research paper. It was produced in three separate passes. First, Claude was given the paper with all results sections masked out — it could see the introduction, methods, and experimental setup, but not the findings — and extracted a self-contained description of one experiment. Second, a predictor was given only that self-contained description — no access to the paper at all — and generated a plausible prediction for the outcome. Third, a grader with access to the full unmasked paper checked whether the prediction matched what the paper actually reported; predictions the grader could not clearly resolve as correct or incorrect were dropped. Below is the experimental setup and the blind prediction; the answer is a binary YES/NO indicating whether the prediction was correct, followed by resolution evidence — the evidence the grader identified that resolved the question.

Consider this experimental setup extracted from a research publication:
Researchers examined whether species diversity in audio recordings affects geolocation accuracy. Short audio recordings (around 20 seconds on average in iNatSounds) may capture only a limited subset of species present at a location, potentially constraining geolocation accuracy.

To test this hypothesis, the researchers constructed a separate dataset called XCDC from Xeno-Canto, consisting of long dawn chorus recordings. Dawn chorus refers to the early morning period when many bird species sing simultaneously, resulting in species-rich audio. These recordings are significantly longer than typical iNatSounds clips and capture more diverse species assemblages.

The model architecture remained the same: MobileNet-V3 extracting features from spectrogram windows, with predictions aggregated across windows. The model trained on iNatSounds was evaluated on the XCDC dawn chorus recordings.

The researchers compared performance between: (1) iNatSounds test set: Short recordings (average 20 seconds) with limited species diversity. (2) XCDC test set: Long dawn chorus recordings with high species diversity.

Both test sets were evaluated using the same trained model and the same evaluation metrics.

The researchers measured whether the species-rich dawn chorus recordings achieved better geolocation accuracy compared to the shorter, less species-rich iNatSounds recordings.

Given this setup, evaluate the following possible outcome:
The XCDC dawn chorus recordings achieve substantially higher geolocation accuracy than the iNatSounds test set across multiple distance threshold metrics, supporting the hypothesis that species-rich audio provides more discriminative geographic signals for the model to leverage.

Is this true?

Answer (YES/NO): NO